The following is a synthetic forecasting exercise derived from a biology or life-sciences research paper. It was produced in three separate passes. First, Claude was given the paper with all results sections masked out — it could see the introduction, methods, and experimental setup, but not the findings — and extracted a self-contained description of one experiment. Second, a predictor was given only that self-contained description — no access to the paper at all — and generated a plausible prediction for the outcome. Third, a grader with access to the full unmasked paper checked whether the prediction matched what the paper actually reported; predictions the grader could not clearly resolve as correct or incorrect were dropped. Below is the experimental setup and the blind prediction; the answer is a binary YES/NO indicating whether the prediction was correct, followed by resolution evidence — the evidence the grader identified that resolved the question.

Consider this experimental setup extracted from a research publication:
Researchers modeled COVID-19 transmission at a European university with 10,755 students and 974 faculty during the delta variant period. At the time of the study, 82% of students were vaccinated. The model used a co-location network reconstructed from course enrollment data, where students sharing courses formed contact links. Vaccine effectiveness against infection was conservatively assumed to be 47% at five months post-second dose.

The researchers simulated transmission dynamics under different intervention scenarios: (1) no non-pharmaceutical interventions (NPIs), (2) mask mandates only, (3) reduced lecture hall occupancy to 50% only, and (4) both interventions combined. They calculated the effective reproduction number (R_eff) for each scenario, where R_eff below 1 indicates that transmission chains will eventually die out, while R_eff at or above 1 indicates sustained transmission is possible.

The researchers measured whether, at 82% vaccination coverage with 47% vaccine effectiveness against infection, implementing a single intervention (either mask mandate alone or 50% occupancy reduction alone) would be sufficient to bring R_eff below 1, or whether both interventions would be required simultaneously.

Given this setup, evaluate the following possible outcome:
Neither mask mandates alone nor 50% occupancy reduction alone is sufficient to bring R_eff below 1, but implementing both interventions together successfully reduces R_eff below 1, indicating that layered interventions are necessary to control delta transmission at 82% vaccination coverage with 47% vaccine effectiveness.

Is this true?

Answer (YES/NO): NO